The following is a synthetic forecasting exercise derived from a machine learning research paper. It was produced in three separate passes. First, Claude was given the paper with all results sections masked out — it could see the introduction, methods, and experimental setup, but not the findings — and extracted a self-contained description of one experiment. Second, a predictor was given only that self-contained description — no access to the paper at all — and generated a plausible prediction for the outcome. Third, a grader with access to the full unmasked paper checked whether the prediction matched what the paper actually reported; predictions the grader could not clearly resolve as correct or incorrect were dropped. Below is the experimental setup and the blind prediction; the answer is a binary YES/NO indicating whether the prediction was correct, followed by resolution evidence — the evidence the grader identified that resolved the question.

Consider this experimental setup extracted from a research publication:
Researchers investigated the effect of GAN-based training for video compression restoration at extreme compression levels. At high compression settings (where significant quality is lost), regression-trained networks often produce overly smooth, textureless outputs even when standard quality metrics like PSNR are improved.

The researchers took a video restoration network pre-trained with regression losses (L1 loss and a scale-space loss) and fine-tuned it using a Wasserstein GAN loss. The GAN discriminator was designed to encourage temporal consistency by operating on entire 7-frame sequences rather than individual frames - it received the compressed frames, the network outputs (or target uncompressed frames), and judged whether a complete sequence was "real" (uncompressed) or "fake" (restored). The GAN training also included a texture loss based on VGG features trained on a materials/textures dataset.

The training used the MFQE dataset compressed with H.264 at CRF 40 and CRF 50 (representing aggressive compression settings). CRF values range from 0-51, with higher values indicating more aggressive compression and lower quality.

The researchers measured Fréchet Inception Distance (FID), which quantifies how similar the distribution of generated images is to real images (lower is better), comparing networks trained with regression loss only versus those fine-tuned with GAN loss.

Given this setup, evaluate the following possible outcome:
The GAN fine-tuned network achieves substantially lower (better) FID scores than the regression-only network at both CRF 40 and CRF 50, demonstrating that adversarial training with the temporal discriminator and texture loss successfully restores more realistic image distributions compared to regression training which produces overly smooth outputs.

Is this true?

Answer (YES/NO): YES